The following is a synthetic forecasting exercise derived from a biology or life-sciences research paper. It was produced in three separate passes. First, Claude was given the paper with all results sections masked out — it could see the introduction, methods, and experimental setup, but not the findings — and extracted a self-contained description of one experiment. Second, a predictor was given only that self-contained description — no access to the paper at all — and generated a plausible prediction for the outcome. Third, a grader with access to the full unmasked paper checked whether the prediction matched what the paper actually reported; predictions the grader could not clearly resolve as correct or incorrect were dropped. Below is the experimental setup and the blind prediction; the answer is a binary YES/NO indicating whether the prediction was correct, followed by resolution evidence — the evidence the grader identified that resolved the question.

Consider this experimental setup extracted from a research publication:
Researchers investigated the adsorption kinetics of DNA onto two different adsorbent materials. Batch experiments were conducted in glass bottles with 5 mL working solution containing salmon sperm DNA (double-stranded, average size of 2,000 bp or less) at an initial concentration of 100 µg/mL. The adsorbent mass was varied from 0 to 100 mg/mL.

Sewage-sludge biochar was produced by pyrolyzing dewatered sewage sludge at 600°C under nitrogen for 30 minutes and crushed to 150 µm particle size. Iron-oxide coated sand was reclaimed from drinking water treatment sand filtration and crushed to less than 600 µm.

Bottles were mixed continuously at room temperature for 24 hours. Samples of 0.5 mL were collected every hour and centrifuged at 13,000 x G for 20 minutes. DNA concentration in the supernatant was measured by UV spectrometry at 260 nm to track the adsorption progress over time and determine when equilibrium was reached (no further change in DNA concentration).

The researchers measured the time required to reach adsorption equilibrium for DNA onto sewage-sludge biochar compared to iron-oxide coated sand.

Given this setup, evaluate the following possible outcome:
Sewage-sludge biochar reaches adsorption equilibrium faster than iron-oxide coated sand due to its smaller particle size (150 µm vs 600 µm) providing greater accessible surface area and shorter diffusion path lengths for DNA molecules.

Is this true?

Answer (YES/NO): NO